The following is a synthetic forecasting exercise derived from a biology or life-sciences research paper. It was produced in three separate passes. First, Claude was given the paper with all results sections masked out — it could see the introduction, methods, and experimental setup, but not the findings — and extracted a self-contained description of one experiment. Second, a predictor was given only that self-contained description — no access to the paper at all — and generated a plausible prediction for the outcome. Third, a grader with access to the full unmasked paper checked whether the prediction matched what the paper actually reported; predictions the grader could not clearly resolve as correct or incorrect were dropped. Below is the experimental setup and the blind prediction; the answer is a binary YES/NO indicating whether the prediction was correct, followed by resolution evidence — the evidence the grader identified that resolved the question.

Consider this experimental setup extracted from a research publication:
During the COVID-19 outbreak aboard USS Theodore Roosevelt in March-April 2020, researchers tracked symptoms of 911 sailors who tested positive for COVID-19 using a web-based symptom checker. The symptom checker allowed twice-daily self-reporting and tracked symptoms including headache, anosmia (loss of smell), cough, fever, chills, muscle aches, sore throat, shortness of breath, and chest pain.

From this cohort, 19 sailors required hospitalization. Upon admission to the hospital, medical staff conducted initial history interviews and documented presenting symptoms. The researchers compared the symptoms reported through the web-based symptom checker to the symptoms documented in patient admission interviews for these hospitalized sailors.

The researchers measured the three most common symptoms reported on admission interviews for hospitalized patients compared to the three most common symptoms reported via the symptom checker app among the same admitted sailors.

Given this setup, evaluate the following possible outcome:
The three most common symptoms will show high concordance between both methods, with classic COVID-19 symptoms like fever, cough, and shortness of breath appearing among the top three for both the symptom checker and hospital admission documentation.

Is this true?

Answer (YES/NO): NO